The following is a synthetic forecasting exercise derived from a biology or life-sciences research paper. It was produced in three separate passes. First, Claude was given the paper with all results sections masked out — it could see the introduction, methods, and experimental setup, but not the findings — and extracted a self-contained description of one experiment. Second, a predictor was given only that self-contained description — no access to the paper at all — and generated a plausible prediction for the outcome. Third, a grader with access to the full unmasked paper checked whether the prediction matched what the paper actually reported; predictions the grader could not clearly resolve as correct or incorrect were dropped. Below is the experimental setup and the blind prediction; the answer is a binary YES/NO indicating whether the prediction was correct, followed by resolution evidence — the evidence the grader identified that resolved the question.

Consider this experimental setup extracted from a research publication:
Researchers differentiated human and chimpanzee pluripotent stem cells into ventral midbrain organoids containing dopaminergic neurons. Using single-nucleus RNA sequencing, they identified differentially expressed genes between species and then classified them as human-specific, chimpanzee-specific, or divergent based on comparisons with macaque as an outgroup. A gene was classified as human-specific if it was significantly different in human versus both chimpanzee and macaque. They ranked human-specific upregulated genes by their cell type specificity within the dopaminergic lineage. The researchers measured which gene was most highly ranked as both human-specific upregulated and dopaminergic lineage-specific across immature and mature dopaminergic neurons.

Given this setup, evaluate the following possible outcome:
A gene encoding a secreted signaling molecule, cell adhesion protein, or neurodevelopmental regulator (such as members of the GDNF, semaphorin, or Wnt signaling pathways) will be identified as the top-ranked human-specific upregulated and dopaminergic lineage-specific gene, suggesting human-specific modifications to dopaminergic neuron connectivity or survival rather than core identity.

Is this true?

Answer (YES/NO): NO